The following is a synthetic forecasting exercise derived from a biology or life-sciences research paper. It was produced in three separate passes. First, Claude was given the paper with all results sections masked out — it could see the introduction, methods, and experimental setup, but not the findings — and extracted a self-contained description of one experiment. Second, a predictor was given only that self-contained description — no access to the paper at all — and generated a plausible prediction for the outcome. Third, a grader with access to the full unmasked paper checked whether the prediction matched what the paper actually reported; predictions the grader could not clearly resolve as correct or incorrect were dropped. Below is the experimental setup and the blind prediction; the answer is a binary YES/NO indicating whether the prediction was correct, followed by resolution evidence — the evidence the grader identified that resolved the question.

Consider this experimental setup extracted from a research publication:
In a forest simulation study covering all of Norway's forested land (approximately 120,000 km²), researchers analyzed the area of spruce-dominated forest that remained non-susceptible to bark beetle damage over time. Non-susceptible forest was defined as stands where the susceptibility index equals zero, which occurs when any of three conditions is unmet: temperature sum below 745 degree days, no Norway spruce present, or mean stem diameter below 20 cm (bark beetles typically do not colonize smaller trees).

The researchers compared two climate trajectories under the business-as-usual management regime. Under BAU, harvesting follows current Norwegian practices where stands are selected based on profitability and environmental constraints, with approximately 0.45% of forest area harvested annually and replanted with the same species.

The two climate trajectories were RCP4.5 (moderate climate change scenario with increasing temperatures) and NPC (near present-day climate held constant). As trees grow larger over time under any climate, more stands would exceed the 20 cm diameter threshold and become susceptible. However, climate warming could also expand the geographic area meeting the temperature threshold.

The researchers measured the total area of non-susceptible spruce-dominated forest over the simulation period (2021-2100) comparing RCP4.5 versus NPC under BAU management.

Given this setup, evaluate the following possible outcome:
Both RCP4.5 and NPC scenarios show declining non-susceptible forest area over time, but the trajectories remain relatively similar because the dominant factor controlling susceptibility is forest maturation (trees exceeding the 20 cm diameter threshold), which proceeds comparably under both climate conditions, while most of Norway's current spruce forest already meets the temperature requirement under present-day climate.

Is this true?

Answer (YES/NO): YES